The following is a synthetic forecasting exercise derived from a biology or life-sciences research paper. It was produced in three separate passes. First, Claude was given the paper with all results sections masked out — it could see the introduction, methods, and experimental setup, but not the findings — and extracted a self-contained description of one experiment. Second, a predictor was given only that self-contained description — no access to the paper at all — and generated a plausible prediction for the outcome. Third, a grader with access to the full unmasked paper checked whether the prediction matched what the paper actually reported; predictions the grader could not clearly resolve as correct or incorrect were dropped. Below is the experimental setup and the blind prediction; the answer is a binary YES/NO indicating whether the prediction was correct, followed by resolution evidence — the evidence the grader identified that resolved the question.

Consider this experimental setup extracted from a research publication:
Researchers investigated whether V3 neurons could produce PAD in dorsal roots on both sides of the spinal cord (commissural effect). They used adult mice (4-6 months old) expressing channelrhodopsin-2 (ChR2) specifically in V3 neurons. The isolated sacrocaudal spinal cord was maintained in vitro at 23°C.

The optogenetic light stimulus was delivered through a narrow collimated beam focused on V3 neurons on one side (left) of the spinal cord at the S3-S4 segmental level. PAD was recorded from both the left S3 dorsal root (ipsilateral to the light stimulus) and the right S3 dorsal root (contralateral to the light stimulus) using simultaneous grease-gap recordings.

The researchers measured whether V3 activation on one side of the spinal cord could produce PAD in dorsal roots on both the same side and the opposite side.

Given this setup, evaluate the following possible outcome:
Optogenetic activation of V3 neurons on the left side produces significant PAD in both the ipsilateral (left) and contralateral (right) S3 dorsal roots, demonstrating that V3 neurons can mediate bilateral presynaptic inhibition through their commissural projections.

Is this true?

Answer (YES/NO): NO